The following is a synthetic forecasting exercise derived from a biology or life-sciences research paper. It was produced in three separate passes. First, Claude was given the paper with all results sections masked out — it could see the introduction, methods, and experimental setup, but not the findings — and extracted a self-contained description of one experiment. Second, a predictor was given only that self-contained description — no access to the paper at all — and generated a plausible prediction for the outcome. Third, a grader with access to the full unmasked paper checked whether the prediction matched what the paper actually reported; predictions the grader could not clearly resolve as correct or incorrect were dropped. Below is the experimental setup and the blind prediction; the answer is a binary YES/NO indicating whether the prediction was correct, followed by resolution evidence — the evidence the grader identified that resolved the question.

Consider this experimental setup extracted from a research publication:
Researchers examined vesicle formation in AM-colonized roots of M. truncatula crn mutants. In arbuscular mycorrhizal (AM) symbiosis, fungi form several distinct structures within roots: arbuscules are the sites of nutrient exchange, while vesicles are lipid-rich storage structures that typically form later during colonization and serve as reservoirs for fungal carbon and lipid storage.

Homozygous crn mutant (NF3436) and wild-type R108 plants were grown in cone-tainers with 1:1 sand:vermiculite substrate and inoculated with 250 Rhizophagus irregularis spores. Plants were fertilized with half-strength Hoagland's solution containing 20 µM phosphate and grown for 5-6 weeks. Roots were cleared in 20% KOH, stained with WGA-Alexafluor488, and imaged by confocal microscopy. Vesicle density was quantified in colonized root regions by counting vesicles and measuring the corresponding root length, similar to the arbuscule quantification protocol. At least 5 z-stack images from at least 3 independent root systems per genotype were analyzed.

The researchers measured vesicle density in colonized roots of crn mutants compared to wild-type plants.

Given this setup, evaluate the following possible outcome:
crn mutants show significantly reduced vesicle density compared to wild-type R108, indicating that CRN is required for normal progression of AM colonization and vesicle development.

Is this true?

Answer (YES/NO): NO